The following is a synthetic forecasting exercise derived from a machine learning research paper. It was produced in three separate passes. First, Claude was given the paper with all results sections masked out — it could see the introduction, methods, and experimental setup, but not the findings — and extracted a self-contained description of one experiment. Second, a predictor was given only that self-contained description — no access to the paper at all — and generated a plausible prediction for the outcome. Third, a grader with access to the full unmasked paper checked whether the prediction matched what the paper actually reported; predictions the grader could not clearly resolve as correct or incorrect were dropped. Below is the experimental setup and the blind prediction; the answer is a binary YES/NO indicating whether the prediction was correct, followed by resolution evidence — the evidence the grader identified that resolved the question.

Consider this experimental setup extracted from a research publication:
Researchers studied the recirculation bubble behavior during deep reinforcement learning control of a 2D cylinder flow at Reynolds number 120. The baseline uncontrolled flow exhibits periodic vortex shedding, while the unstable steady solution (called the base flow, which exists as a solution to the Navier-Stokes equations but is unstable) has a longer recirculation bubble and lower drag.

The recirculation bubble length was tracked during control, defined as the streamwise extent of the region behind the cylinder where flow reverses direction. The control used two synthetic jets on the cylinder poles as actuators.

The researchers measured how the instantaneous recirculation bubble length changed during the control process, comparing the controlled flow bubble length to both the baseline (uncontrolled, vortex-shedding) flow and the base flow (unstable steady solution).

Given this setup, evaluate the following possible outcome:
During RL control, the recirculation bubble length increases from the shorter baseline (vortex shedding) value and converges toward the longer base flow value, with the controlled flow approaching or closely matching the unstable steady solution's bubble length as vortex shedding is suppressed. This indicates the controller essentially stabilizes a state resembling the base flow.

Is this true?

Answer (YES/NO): YES